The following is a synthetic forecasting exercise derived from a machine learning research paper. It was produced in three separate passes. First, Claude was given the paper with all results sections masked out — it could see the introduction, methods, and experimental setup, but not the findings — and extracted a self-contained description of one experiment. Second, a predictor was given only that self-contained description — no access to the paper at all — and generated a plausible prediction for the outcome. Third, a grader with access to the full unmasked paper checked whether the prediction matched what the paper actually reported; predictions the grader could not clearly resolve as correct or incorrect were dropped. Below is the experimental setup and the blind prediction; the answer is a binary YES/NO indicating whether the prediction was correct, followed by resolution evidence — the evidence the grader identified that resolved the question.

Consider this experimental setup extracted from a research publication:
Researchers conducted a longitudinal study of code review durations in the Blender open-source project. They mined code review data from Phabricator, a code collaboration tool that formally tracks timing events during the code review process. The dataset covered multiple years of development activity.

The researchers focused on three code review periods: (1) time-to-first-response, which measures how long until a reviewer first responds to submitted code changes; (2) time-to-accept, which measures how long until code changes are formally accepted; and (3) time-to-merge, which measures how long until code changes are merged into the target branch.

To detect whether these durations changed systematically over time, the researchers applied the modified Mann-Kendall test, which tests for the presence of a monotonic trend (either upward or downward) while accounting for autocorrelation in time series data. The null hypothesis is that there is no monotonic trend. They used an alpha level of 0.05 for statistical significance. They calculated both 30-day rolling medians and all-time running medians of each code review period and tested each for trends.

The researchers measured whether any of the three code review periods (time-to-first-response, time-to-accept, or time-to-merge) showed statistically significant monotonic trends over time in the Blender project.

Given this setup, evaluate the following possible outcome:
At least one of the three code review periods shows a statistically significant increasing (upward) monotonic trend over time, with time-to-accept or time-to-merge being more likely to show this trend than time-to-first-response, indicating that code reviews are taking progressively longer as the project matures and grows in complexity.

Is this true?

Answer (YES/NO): NO